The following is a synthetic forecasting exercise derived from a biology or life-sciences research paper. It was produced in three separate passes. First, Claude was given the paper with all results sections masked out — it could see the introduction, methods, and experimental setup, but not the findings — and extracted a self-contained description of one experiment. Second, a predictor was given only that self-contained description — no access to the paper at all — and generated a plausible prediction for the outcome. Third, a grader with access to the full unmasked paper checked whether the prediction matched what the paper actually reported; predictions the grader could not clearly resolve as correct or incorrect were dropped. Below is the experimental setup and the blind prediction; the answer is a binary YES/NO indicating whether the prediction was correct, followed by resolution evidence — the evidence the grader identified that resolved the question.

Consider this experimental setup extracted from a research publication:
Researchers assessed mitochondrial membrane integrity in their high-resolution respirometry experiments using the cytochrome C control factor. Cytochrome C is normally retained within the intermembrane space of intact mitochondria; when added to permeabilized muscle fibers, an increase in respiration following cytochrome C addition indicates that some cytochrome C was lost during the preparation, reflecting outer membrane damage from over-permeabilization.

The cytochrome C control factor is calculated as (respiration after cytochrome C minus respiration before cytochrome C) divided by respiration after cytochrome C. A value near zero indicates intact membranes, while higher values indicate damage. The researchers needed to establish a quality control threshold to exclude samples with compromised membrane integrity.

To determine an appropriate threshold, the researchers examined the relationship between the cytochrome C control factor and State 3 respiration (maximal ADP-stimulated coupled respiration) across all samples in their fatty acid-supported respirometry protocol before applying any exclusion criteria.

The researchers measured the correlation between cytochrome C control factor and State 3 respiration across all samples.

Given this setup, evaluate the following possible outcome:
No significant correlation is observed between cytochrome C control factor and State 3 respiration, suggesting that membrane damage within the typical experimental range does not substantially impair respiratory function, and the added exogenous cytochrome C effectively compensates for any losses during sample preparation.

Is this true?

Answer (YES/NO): NO